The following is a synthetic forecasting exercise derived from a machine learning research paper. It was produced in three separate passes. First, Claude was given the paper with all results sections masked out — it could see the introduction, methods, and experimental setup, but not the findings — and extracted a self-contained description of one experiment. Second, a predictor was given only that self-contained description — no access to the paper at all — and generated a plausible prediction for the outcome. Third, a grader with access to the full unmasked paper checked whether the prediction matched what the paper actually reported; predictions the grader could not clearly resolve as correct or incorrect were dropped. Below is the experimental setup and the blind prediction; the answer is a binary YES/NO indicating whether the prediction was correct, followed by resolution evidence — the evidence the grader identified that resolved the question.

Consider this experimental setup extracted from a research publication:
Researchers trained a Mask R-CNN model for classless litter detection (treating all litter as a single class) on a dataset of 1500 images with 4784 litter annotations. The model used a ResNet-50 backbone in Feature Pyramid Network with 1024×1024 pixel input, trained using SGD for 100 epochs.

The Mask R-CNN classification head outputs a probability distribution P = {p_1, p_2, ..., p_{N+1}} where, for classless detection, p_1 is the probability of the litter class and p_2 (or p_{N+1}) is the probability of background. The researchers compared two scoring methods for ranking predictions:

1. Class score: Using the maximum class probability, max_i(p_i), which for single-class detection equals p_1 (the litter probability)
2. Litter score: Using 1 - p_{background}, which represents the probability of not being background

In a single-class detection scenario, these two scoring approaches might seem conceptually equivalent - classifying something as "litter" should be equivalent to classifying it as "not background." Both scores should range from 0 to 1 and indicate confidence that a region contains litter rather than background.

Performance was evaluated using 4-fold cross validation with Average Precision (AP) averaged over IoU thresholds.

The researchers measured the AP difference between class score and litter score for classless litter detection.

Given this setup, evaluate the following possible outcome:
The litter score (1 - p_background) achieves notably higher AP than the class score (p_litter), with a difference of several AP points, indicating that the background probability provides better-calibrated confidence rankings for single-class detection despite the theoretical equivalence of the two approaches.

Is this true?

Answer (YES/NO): YES